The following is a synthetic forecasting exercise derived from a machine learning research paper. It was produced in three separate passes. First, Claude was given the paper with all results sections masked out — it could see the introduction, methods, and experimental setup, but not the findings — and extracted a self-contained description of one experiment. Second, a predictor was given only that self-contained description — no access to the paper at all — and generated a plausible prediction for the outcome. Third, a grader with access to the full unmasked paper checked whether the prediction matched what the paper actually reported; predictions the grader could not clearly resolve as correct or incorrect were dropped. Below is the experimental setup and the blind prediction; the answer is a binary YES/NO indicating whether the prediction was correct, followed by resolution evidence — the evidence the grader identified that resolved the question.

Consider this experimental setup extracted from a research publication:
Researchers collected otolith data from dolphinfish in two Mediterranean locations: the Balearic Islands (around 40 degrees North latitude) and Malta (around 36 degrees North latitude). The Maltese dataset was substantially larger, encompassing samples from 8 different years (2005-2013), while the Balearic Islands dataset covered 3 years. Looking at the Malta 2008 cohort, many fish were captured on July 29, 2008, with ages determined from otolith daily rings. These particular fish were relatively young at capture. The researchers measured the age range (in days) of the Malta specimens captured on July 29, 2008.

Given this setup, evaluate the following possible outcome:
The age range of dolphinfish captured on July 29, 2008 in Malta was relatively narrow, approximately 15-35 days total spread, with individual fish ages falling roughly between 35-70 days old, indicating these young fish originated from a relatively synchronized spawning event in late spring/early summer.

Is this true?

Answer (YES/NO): NO